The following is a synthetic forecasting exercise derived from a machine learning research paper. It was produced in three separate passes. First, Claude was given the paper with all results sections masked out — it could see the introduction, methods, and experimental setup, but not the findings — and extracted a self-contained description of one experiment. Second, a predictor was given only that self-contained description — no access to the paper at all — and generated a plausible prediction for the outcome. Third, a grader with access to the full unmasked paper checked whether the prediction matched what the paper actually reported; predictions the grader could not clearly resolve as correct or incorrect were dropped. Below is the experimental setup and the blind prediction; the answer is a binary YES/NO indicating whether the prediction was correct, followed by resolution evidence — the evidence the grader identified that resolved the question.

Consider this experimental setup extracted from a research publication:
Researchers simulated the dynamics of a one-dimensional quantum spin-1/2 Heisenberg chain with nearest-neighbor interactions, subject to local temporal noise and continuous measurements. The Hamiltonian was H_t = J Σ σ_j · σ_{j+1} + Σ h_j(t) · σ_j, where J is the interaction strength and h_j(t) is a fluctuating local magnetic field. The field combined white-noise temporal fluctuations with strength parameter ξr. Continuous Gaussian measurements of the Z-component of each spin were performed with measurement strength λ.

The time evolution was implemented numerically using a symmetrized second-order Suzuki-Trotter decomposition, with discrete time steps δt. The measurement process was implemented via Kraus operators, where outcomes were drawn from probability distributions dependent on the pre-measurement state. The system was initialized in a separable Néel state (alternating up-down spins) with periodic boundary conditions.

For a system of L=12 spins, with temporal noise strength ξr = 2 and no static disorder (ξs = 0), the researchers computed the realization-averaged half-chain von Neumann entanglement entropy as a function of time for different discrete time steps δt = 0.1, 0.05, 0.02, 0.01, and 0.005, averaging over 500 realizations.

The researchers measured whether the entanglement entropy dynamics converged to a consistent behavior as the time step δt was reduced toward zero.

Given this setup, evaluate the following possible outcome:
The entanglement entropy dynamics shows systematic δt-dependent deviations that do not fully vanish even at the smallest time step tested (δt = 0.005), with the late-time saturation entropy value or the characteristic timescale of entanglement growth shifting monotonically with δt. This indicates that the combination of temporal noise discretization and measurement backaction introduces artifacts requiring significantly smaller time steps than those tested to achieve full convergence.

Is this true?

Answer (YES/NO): NO